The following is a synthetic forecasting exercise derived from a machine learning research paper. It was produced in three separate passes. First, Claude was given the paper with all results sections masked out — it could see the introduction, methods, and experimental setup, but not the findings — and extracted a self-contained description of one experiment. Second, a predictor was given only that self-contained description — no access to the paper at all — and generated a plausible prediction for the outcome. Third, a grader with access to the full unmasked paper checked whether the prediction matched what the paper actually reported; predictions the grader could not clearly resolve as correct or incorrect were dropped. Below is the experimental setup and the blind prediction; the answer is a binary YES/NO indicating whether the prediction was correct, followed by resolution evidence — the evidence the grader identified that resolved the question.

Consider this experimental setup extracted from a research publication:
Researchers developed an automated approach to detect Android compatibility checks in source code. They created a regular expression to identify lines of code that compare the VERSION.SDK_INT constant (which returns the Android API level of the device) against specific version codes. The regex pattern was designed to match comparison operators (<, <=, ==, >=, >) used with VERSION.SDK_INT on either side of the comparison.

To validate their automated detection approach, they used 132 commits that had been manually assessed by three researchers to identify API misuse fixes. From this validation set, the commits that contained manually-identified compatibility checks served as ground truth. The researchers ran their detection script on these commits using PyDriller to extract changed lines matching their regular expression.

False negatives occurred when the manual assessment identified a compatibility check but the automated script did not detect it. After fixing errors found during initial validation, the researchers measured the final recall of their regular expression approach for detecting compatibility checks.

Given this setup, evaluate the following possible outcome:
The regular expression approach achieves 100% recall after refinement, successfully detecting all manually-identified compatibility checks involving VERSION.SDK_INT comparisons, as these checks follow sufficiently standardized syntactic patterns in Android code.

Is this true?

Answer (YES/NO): NO